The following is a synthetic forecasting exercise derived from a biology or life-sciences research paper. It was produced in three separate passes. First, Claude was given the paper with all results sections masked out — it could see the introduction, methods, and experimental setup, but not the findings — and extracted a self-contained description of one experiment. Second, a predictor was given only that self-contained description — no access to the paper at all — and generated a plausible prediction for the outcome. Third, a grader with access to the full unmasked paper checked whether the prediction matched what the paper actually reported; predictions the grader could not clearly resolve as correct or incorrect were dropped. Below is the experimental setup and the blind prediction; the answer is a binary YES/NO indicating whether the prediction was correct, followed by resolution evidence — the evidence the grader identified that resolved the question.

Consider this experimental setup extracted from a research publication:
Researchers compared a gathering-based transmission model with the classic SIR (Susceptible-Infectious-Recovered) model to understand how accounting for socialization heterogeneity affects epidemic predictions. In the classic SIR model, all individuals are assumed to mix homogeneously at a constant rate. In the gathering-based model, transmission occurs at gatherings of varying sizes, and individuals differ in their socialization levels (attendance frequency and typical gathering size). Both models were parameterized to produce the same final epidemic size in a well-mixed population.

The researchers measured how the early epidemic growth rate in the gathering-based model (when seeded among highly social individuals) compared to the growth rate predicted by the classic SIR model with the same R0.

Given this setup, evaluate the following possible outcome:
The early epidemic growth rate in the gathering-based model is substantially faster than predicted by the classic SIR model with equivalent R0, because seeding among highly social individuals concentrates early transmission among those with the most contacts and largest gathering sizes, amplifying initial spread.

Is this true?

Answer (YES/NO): YES